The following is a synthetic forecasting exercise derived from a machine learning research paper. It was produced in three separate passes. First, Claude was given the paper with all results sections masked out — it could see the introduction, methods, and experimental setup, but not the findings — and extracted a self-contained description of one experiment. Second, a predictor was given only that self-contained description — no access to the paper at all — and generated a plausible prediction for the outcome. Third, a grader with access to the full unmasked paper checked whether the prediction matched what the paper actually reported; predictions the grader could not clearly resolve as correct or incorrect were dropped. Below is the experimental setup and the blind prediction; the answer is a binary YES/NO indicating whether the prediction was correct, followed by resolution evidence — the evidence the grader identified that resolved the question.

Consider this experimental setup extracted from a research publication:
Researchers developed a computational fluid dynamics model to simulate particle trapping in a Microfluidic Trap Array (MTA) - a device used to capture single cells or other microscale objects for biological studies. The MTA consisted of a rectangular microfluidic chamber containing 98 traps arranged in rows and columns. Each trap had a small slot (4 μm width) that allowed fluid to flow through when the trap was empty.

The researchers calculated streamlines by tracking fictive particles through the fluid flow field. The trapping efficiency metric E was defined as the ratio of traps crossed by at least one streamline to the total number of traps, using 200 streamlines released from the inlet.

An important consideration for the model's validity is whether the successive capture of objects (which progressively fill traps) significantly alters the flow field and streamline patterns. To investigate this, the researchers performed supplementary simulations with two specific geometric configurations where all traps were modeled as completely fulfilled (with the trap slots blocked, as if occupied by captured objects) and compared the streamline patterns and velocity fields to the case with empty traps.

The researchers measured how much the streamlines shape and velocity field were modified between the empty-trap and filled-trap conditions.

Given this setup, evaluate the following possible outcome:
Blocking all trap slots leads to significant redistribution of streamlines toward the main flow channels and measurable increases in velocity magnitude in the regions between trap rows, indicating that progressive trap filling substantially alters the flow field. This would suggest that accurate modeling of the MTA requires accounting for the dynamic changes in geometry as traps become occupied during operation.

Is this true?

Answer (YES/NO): NO